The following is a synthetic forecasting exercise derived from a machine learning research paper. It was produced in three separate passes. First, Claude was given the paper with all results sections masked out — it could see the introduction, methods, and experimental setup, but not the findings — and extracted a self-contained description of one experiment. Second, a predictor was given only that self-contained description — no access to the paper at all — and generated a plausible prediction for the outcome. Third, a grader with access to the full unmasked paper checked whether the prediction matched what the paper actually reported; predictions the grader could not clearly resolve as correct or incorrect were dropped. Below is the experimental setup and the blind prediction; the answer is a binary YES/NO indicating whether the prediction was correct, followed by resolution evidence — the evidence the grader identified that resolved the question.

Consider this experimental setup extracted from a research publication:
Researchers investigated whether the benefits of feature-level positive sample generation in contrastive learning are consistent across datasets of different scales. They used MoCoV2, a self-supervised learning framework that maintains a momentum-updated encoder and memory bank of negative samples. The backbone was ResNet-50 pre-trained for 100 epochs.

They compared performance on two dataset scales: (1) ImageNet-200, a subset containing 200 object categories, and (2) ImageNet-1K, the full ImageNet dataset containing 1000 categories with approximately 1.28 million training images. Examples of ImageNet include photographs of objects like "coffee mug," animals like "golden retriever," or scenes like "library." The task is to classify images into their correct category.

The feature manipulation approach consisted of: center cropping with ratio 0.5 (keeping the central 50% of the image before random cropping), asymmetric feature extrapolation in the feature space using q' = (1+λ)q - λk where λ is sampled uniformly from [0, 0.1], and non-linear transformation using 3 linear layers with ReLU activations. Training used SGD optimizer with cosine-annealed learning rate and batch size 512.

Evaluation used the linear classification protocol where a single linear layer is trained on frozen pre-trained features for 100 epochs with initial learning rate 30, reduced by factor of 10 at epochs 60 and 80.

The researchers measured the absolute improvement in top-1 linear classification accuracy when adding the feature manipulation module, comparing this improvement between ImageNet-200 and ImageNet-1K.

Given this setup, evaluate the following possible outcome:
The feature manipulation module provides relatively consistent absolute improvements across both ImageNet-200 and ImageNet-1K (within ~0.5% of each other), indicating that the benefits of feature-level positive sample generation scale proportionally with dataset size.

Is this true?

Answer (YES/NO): NO